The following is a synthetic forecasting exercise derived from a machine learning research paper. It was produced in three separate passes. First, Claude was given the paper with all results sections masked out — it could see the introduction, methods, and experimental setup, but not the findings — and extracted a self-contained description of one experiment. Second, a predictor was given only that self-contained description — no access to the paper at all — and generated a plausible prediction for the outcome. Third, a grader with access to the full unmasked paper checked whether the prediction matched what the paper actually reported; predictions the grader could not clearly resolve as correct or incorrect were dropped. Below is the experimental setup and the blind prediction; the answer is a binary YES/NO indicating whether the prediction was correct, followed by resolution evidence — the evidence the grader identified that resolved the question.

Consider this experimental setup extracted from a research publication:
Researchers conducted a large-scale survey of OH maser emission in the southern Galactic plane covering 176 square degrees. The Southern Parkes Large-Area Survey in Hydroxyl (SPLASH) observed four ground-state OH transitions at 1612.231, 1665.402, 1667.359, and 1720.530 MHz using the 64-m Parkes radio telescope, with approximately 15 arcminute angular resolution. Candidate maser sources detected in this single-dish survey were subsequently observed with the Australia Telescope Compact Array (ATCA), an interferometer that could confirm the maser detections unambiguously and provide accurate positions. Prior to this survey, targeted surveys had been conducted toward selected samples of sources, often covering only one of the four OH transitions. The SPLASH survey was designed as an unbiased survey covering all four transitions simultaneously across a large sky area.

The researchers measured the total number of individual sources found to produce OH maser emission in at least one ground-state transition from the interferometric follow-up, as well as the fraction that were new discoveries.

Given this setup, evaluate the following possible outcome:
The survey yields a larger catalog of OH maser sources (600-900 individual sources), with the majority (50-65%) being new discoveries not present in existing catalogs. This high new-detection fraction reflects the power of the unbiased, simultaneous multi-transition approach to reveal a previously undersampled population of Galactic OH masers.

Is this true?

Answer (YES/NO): NO